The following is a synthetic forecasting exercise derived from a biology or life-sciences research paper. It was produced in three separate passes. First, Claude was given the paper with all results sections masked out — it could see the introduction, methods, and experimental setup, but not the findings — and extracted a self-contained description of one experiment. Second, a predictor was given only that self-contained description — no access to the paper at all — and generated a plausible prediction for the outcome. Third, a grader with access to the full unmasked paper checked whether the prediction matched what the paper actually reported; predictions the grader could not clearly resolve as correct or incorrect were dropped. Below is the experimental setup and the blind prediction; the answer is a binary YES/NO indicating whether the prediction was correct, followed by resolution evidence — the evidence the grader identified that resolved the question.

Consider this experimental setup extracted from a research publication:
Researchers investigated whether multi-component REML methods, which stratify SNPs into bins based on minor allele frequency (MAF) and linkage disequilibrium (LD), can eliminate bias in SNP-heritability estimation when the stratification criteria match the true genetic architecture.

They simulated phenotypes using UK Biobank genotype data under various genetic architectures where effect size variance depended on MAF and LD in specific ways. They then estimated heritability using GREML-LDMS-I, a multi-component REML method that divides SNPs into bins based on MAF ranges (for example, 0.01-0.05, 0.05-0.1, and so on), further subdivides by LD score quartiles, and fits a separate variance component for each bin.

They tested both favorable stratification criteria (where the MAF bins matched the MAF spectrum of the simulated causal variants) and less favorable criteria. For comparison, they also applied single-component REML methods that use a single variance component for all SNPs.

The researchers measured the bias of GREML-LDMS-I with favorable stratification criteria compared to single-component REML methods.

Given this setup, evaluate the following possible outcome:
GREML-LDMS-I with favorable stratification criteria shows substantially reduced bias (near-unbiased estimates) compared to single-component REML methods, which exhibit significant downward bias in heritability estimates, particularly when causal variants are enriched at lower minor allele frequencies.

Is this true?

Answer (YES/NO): YES